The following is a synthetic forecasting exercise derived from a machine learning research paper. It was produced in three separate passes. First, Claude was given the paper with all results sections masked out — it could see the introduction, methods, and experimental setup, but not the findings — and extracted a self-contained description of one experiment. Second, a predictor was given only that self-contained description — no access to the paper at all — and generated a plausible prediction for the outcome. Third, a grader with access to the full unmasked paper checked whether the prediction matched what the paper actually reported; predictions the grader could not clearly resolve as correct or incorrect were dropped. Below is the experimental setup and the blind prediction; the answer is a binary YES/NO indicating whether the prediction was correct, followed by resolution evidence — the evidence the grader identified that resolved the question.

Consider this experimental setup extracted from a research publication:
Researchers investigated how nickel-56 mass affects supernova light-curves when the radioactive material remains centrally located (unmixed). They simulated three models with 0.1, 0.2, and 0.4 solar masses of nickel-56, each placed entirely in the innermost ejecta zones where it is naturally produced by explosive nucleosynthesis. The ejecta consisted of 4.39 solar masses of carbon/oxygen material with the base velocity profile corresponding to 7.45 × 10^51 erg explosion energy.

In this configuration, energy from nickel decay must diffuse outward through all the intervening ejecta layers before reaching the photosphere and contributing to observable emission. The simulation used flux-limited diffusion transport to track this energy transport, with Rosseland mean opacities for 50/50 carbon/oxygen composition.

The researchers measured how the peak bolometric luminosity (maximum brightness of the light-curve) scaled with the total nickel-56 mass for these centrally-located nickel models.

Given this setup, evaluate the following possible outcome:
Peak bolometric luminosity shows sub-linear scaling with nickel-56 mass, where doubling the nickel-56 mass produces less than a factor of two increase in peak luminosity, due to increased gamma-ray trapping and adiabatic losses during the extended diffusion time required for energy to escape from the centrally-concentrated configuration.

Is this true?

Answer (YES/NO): NO